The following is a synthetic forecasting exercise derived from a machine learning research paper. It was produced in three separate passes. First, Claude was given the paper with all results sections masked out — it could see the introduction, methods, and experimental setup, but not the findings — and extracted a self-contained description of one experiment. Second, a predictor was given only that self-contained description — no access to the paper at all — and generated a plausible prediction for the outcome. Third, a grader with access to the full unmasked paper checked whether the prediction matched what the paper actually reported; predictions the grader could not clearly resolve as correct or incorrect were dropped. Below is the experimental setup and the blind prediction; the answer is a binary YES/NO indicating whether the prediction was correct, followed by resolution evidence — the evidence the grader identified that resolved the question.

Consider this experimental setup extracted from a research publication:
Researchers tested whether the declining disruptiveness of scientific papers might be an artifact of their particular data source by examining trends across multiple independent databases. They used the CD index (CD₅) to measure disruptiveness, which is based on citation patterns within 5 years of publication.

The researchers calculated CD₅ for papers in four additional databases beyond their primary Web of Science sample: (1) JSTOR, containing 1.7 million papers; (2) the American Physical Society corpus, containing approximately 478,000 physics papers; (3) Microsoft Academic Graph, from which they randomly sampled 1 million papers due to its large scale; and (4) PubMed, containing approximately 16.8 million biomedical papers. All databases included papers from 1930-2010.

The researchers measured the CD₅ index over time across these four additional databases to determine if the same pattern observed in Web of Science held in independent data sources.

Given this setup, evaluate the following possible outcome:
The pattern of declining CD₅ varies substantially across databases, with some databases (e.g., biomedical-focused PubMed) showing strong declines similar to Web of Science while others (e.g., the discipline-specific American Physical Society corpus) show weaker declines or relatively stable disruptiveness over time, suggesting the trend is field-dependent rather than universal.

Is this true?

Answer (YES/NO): NO